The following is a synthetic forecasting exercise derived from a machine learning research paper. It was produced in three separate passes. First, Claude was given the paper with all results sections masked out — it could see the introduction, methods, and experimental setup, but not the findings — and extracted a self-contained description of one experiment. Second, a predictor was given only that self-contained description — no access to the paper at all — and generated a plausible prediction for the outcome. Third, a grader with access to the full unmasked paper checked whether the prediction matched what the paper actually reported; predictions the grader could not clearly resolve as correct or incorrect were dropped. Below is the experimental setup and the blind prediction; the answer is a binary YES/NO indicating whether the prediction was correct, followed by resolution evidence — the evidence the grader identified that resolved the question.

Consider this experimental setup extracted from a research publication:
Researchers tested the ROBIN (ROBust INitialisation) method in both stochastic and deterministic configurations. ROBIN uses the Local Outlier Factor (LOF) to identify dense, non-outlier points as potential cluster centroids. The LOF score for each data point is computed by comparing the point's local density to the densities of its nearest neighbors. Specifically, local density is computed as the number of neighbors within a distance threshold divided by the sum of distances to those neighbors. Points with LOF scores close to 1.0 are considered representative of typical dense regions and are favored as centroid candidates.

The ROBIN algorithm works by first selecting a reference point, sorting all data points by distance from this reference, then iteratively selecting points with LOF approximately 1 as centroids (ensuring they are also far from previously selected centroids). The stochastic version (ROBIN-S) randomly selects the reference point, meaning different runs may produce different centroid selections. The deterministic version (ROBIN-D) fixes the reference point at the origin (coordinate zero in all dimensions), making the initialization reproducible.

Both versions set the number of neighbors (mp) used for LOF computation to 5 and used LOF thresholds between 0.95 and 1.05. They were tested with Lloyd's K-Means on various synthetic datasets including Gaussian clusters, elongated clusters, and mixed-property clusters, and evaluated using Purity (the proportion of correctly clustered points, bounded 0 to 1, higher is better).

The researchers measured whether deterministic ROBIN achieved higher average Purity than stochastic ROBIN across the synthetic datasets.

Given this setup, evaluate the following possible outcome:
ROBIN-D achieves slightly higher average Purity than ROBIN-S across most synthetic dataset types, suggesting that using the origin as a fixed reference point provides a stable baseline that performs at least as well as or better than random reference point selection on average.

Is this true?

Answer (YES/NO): NO